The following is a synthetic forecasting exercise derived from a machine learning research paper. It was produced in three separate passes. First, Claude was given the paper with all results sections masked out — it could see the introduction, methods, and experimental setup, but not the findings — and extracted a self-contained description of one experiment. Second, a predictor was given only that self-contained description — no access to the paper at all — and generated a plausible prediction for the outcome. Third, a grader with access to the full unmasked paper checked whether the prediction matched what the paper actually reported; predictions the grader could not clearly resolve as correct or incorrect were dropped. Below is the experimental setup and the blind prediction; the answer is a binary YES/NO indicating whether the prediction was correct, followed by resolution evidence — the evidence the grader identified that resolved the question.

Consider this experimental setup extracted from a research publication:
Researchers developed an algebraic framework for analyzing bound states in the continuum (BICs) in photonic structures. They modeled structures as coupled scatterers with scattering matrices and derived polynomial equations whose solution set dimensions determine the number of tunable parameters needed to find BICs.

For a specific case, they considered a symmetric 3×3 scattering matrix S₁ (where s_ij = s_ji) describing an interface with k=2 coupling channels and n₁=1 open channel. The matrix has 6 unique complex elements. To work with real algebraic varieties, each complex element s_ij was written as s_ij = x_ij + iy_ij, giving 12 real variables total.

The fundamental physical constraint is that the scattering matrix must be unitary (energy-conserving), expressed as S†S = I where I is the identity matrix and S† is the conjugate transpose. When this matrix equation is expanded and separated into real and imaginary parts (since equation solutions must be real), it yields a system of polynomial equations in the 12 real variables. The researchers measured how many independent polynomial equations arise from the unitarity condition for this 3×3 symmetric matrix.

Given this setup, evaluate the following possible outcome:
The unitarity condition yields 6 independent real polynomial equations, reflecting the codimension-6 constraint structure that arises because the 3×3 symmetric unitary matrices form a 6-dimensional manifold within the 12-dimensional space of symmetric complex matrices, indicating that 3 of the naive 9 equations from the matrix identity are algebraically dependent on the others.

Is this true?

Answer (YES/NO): YES